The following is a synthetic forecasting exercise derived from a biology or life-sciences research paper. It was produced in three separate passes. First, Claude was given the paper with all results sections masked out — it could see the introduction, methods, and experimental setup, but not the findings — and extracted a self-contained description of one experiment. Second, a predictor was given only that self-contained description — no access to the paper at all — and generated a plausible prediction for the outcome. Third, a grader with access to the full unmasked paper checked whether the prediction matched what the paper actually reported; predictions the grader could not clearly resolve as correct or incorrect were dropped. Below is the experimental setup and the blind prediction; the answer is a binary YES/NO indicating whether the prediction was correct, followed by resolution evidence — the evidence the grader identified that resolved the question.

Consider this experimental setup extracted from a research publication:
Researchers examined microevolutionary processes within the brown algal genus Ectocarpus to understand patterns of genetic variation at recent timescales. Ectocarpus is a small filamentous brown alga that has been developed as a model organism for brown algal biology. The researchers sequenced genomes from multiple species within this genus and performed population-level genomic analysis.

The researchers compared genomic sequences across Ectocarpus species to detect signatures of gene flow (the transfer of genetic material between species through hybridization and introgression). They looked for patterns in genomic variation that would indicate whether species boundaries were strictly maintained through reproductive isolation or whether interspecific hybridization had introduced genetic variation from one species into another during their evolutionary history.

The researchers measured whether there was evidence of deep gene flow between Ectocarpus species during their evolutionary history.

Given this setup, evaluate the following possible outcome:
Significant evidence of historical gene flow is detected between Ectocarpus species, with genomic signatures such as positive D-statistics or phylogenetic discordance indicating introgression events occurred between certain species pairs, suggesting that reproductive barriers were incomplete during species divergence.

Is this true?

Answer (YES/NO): YES